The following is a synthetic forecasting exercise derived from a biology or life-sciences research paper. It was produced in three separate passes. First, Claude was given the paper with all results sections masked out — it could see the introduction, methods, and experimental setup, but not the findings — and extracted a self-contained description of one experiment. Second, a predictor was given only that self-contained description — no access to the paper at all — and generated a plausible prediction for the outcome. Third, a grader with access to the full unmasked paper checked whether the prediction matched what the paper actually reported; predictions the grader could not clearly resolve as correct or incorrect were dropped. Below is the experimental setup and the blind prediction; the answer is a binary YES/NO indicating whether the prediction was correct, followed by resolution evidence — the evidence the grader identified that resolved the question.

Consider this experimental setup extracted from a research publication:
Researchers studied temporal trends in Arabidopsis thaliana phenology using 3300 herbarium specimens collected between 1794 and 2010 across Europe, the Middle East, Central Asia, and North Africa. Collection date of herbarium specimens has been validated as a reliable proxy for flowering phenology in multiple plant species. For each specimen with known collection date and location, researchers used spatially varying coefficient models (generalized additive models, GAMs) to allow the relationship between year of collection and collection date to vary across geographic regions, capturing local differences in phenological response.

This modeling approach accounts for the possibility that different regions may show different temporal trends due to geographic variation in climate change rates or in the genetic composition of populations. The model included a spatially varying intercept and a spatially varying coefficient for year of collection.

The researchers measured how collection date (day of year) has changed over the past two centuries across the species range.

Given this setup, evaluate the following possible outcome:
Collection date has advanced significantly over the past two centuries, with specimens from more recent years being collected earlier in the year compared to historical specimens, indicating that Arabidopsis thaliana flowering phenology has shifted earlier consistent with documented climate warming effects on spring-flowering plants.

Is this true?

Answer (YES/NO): NO